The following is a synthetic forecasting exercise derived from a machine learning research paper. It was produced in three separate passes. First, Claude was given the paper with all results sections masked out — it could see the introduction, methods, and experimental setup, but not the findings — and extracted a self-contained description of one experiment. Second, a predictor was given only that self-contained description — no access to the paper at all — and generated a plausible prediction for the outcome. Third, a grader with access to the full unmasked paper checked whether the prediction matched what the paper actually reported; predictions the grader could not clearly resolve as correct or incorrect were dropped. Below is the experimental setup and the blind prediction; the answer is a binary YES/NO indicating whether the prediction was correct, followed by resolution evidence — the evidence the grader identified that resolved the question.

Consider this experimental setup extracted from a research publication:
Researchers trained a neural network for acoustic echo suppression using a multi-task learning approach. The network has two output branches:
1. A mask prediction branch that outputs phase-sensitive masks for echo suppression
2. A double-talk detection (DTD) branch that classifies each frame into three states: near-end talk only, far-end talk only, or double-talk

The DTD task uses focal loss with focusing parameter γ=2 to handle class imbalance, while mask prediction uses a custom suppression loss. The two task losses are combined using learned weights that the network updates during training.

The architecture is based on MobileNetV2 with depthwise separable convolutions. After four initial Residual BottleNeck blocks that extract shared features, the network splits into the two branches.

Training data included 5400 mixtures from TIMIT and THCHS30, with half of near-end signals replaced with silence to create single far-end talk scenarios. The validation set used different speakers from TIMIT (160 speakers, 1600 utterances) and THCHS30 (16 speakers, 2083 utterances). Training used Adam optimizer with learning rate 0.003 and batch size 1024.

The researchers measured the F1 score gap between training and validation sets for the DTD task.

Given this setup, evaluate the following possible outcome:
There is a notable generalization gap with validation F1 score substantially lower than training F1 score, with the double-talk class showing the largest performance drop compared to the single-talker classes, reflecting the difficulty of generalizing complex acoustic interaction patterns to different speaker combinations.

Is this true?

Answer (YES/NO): NO